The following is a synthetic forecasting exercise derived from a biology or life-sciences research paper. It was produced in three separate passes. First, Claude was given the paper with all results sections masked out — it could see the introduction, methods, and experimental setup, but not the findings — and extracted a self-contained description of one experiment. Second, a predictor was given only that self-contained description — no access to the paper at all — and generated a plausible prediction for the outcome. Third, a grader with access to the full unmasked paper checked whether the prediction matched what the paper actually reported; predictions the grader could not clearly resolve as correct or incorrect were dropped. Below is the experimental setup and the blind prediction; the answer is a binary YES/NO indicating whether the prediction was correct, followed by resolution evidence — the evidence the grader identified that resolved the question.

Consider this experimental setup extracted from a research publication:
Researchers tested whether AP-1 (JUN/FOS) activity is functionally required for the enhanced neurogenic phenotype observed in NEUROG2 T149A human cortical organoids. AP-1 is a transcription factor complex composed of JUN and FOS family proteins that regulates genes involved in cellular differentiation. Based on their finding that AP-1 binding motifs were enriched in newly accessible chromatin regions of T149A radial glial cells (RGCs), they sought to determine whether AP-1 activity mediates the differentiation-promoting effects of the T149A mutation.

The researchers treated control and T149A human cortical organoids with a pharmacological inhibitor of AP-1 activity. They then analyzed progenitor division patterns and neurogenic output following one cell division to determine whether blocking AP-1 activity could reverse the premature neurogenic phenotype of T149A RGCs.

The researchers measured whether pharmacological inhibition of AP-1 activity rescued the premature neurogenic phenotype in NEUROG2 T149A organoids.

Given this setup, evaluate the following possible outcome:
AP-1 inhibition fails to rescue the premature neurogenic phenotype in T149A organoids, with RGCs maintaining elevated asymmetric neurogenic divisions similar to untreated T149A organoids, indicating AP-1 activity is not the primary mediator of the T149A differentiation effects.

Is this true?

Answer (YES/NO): NO